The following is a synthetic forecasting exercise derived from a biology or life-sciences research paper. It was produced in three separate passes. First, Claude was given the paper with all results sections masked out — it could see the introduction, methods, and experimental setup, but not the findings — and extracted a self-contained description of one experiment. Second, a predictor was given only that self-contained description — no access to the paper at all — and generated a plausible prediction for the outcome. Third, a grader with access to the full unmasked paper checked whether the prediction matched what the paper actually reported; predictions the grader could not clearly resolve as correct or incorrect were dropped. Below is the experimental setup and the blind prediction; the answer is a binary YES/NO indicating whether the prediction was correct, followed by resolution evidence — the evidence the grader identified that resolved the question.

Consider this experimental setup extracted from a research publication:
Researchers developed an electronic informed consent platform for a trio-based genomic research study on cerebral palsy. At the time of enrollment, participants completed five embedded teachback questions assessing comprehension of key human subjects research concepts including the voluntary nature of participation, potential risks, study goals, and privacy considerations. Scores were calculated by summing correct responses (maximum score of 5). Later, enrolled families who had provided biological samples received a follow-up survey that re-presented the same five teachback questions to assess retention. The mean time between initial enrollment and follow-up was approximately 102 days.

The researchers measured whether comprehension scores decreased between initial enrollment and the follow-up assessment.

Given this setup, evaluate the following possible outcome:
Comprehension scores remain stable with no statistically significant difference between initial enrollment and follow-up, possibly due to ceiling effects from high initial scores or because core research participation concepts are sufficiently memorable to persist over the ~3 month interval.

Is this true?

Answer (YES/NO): NO